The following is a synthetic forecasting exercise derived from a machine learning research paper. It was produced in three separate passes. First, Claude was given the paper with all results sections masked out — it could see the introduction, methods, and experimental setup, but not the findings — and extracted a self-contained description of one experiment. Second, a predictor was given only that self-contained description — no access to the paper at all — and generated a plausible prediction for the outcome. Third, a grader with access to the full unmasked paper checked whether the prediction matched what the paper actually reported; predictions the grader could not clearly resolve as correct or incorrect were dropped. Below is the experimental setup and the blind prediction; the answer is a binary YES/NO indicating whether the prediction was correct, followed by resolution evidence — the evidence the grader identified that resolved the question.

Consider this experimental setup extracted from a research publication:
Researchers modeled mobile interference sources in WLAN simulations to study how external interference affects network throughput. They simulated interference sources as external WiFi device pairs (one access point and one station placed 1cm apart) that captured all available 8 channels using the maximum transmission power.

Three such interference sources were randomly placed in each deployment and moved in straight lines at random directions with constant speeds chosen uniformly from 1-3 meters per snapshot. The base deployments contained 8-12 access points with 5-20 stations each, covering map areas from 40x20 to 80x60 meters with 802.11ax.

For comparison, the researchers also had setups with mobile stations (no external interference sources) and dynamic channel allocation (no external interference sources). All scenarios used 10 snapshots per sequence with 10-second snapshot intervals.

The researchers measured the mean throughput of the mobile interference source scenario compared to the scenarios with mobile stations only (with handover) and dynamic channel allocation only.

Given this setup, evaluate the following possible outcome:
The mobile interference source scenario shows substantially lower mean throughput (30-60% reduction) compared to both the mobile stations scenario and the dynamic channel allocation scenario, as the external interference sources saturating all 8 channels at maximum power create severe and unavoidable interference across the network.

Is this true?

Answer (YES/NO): NO